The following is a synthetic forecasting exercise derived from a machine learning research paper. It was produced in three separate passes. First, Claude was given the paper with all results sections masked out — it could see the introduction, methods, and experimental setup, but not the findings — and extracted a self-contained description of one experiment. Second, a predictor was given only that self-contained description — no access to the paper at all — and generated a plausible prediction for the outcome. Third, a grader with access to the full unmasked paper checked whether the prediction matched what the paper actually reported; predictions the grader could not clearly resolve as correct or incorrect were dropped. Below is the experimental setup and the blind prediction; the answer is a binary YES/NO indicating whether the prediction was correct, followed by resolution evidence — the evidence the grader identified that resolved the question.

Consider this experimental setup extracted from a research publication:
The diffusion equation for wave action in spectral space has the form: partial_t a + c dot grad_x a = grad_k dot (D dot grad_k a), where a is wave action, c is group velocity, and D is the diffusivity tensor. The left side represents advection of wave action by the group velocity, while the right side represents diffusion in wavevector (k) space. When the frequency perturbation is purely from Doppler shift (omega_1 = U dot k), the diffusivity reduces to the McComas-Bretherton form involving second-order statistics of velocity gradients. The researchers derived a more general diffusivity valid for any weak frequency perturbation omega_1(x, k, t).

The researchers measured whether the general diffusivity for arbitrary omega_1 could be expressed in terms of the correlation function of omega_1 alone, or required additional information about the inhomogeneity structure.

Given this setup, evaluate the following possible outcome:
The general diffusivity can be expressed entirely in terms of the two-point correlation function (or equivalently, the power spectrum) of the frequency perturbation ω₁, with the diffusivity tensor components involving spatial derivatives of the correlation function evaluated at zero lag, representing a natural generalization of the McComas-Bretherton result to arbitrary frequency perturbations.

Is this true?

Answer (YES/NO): NO